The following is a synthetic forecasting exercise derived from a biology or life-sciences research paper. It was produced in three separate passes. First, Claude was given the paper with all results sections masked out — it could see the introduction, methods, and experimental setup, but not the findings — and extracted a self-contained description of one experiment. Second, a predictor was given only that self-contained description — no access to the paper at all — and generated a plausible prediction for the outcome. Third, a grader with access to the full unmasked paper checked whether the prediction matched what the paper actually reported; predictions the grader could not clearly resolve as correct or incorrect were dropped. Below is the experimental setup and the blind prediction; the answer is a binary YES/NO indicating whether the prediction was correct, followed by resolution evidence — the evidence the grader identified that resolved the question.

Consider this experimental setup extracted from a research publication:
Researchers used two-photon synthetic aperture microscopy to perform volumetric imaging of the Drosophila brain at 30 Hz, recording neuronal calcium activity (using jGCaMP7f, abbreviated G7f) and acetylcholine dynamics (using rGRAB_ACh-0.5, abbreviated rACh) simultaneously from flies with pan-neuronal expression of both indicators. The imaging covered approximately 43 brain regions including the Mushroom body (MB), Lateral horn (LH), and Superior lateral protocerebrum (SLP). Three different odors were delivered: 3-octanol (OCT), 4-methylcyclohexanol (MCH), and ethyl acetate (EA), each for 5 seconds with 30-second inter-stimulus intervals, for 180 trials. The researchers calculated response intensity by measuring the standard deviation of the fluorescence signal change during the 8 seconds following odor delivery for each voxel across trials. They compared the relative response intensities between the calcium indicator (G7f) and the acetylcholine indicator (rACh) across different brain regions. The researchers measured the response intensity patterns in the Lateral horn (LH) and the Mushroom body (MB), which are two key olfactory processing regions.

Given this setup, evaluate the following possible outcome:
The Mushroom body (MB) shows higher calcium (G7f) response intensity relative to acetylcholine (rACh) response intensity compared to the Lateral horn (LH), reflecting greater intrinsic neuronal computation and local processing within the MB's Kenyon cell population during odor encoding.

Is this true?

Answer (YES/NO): NO